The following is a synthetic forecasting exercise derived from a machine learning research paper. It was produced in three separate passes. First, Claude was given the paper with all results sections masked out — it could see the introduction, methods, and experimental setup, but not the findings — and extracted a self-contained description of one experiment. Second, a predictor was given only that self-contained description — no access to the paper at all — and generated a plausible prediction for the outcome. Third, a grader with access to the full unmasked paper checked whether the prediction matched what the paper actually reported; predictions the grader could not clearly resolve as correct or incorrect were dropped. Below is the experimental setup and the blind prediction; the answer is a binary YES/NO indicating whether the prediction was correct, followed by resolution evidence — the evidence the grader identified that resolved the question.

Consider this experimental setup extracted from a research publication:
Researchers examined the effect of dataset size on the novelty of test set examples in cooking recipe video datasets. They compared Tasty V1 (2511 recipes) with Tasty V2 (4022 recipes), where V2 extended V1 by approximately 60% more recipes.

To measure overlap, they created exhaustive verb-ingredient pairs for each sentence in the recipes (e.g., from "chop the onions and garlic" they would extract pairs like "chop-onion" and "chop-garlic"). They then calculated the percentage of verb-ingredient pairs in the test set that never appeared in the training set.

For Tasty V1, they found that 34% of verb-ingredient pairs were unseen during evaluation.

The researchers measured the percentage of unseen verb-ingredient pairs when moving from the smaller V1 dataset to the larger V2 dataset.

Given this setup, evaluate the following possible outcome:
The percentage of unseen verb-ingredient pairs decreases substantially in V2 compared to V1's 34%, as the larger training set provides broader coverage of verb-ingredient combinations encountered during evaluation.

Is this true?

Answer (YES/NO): YES